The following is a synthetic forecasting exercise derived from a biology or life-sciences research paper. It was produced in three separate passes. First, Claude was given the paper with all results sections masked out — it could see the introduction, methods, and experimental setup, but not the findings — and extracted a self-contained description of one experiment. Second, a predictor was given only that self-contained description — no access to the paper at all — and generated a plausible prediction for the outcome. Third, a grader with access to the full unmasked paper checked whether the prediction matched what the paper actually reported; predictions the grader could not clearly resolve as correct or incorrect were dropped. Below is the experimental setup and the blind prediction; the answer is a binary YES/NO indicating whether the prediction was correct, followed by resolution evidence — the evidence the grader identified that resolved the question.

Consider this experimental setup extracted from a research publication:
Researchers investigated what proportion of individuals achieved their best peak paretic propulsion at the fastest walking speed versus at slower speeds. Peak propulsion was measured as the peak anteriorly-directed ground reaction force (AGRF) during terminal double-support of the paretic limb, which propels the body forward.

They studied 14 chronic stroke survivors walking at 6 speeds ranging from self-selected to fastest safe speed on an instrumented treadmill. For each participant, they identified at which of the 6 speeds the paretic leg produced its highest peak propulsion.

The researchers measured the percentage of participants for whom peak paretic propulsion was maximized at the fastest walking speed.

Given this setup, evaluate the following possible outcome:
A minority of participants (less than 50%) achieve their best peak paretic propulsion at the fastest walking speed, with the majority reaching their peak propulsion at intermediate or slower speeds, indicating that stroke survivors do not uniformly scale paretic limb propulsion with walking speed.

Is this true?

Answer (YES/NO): NO